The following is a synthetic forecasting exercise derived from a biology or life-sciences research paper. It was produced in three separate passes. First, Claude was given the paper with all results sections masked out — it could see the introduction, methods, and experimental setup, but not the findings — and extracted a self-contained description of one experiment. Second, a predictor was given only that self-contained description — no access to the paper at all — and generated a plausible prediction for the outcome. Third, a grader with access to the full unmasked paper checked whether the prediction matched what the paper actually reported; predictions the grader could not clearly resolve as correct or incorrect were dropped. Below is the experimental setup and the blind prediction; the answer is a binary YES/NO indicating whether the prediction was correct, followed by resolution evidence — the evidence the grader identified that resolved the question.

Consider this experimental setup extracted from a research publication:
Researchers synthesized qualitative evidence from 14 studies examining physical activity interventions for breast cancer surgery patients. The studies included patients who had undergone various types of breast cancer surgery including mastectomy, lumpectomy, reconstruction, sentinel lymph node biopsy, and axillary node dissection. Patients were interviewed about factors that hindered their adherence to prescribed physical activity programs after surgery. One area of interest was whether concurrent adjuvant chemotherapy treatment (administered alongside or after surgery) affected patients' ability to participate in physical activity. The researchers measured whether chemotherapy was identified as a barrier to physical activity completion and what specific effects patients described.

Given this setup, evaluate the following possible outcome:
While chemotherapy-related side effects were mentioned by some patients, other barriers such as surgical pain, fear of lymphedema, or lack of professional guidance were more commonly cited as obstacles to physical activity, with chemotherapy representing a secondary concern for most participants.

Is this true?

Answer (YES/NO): NO